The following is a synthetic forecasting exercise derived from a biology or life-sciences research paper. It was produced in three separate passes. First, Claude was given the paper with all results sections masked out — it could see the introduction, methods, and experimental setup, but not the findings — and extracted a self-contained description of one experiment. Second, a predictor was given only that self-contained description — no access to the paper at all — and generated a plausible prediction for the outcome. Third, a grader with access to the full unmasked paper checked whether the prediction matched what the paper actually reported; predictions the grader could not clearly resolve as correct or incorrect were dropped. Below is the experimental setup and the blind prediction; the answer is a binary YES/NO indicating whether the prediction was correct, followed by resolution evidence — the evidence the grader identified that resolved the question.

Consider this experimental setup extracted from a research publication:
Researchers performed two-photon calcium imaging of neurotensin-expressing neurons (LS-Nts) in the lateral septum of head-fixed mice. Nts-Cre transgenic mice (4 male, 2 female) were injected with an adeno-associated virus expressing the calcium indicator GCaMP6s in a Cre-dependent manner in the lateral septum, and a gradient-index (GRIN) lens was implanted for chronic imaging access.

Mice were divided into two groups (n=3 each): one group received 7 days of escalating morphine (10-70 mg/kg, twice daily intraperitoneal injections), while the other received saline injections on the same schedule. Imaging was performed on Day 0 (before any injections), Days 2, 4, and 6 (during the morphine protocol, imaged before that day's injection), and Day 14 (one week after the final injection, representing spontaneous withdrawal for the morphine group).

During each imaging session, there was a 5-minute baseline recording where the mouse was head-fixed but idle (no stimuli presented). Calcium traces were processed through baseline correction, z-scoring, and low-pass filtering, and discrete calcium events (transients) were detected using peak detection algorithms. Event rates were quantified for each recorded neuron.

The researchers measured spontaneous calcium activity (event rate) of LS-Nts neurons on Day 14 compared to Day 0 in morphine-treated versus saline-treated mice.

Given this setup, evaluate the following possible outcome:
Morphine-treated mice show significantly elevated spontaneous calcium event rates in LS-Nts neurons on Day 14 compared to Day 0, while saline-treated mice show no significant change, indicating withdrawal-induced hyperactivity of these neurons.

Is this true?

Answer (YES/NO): NO